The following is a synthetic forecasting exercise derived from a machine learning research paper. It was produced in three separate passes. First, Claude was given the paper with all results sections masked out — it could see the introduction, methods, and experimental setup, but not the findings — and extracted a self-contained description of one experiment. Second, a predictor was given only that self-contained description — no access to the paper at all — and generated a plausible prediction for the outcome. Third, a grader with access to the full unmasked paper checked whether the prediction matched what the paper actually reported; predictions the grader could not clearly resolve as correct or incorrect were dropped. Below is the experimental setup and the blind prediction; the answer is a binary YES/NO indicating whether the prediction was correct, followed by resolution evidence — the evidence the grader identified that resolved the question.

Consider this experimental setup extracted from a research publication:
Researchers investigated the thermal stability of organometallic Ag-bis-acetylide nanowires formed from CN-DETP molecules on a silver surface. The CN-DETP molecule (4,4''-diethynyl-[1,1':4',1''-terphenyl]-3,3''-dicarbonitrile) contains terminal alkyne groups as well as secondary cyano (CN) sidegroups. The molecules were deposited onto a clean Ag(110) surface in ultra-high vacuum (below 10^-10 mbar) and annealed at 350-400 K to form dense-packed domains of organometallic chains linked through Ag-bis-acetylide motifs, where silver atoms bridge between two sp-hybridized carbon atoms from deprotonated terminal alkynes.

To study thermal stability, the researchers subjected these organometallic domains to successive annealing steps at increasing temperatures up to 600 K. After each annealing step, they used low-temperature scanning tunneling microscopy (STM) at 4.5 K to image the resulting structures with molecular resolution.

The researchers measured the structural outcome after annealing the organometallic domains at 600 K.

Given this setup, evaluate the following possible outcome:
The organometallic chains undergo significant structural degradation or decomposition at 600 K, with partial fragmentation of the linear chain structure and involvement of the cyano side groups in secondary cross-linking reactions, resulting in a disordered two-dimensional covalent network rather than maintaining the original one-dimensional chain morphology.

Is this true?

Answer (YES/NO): NO